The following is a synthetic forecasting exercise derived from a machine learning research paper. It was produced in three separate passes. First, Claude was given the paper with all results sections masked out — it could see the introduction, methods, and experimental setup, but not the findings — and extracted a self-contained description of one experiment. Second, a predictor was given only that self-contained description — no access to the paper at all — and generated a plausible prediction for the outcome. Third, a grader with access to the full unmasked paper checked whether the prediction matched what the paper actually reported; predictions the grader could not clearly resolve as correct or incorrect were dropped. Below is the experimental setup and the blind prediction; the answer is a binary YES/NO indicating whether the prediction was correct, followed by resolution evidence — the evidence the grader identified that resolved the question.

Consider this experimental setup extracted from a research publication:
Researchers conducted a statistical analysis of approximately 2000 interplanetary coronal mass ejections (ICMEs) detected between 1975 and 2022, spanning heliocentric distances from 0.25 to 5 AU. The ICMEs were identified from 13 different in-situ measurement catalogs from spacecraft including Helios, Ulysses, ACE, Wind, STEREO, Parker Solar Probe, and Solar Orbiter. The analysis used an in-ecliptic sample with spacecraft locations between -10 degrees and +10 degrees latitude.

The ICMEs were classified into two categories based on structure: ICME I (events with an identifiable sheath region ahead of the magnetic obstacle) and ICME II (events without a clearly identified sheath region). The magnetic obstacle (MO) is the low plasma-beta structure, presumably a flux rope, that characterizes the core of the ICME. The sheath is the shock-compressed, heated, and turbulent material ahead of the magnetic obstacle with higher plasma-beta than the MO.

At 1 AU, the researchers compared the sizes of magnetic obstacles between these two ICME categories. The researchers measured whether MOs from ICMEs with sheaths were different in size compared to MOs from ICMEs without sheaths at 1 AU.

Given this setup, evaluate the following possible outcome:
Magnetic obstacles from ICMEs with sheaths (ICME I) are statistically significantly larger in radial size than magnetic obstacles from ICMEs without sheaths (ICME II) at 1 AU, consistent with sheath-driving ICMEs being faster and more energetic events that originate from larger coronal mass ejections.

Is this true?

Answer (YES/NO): YES